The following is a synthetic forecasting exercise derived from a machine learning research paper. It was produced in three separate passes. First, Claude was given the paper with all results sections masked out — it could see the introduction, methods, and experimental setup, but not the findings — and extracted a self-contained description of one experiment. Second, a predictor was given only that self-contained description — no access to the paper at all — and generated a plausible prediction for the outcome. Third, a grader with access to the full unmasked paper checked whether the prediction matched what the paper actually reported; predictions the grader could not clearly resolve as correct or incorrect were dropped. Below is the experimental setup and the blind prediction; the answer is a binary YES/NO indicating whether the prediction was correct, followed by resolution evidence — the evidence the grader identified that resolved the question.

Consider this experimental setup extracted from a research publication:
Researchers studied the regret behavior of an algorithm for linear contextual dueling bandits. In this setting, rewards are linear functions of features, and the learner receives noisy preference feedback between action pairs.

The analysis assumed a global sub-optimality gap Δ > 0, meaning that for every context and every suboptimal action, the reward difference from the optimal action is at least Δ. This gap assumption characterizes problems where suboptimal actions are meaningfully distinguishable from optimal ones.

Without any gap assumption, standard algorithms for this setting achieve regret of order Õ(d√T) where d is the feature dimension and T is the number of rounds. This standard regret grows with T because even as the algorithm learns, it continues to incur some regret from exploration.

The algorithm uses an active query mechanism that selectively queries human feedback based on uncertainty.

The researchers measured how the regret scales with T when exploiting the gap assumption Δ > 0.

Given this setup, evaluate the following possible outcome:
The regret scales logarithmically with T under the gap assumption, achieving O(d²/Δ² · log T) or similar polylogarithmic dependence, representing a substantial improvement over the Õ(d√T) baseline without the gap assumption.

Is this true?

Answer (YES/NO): NO